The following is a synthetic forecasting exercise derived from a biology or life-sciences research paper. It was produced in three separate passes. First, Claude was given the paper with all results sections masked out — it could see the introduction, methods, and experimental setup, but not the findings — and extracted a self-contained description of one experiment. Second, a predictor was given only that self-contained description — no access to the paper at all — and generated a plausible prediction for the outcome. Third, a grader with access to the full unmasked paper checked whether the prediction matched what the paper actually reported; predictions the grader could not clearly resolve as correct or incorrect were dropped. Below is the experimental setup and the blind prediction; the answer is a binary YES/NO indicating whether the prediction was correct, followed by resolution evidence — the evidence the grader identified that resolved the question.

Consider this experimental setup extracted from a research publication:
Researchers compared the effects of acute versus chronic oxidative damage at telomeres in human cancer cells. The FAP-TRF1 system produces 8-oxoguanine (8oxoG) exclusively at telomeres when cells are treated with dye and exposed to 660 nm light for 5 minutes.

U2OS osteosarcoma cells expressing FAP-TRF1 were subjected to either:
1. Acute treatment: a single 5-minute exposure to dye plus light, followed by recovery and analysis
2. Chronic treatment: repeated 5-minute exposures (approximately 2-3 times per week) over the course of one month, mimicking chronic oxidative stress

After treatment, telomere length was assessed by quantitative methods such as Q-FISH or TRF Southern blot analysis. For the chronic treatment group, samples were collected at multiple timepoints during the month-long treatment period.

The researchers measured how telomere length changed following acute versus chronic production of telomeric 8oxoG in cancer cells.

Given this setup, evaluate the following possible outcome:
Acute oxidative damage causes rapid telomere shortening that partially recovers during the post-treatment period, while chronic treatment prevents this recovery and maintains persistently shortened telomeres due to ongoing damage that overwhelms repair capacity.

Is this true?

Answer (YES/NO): NO